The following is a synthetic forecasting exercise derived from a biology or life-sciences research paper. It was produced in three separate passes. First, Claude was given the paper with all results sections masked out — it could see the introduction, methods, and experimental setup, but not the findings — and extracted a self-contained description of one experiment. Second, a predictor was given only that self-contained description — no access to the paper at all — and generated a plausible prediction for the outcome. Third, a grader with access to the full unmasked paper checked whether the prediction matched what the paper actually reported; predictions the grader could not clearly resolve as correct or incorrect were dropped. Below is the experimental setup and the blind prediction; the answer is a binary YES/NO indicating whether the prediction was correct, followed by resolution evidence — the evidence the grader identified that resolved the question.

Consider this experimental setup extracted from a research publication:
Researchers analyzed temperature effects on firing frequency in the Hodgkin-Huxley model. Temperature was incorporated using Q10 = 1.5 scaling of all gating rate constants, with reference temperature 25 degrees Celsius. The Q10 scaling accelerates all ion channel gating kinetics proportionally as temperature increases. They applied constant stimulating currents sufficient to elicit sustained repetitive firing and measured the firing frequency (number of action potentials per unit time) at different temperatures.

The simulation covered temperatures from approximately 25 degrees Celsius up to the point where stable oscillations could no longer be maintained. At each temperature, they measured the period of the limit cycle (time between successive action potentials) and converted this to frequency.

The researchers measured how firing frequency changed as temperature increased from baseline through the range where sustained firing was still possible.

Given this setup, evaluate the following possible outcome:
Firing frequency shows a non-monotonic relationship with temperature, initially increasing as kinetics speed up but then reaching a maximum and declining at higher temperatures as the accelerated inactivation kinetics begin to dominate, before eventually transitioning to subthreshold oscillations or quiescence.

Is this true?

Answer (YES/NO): NO